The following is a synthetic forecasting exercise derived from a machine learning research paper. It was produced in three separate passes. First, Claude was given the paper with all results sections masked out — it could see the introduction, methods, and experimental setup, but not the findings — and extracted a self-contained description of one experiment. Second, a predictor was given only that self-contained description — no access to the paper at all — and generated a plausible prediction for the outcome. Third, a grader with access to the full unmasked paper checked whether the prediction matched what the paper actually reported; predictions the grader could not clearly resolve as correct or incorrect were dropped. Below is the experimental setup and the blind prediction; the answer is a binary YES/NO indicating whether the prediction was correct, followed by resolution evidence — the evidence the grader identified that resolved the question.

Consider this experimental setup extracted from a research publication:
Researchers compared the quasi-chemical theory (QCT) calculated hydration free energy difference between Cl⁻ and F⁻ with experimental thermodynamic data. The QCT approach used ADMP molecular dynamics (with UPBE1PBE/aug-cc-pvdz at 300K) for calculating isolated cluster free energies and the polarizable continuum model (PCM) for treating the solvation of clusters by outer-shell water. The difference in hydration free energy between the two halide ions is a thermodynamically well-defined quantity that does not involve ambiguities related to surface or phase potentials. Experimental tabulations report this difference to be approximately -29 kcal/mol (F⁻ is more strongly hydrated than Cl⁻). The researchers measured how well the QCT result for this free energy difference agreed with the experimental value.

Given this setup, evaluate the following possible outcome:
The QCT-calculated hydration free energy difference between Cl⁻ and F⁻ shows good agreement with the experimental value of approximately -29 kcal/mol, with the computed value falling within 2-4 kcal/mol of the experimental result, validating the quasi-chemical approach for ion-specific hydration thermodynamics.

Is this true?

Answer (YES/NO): YES